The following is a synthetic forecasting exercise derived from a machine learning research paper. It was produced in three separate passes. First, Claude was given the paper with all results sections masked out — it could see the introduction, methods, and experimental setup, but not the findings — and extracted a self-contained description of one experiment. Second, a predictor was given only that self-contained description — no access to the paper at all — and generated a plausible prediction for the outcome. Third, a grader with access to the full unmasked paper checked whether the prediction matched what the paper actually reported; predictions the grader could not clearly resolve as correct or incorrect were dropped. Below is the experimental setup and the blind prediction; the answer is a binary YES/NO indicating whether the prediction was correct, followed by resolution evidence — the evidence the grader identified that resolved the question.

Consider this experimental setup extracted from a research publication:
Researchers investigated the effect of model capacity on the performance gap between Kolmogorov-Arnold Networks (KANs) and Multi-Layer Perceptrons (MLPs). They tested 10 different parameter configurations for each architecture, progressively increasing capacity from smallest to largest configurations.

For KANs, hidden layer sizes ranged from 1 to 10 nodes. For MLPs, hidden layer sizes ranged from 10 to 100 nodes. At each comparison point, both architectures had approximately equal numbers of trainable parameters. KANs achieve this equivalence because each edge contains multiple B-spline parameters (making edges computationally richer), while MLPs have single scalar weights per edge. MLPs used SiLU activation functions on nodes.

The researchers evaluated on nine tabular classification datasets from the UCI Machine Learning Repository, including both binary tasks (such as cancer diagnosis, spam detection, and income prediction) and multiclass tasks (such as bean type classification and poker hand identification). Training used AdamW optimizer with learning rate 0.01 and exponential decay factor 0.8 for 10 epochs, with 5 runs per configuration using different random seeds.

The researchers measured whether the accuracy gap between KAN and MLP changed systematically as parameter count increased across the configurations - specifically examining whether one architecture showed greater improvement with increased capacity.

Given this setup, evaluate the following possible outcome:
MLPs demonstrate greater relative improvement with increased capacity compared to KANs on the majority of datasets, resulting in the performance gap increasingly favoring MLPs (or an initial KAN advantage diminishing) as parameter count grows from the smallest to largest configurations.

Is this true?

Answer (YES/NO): NO